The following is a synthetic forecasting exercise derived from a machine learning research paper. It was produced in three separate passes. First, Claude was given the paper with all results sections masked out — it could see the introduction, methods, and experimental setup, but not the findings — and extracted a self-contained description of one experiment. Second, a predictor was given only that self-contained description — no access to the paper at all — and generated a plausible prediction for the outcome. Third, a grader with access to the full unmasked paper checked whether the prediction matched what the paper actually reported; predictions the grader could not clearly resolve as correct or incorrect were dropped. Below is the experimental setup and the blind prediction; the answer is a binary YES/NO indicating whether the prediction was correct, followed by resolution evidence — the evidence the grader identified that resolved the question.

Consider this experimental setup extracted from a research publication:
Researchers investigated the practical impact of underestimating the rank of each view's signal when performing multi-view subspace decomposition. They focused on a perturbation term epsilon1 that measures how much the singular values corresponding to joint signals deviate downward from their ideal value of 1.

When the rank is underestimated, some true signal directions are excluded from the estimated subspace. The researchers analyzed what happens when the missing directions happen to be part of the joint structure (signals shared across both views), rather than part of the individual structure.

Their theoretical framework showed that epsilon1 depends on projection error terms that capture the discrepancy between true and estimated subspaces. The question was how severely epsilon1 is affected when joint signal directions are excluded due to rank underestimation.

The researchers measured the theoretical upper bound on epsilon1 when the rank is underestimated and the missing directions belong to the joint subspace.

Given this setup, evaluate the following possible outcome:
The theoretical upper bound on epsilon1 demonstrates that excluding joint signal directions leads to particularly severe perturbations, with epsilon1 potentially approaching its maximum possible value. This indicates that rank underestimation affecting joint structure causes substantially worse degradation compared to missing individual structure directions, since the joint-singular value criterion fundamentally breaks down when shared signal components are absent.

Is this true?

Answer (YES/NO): YES